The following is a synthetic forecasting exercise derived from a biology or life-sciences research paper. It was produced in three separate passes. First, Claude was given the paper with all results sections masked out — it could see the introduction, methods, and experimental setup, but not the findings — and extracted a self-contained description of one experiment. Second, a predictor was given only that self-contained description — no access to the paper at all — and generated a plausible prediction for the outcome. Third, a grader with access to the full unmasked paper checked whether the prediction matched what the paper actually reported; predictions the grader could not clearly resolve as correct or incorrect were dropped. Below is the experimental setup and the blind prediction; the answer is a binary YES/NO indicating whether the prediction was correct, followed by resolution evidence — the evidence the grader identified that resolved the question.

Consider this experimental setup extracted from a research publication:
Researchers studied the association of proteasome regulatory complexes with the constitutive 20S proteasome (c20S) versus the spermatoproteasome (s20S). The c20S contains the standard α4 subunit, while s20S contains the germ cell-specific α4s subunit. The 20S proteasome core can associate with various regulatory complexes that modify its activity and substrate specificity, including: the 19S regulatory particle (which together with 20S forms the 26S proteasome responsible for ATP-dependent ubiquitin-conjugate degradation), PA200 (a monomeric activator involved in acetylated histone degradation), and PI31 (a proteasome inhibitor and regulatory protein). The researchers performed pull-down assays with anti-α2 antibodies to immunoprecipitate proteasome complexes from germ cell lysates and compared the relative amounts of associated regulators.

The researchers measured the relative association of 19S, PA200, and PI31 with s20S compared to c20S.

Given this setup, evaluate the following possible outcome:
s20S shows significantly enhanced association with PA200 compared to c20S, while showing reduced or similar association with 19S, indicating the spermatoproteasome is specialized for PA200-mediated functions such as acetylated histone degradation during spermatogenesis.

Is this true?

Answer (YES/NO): NO